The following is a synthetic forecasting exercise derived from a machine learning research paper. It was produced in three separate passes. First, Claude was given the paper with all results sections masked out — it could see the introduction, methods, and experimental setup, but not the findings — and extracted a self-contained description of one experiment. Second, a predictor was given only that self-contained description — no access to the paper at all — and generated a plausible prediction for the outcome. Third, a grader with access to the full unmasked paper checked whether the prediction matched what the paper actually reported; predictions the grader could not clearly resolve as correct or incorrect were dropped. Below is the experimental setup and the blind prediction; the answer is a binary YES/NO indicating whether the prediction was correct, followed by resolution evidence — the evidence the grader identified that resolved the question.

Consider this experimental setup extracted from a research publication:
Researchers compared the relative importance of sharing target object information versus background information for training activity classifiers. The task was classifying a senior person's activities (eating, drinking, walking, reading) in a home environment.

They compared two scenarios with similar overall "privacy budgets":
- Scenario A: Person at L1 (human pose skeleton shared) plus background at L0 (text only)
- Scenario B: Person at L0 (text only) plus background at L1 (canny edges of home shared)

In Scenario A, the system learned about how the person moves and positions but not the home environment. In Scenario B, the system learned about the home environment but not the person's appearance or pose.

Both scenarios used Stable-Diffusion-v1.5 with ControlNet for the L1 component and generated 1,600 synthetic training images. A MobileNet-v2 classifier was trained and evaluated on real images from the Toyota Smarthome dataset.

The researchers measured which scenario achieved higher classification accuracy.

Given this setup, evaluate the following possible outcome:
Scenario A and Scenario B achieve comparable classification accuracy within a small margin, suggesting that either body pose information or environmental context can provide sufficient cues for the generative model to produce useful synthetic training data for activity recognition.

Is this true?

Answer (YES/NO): YES